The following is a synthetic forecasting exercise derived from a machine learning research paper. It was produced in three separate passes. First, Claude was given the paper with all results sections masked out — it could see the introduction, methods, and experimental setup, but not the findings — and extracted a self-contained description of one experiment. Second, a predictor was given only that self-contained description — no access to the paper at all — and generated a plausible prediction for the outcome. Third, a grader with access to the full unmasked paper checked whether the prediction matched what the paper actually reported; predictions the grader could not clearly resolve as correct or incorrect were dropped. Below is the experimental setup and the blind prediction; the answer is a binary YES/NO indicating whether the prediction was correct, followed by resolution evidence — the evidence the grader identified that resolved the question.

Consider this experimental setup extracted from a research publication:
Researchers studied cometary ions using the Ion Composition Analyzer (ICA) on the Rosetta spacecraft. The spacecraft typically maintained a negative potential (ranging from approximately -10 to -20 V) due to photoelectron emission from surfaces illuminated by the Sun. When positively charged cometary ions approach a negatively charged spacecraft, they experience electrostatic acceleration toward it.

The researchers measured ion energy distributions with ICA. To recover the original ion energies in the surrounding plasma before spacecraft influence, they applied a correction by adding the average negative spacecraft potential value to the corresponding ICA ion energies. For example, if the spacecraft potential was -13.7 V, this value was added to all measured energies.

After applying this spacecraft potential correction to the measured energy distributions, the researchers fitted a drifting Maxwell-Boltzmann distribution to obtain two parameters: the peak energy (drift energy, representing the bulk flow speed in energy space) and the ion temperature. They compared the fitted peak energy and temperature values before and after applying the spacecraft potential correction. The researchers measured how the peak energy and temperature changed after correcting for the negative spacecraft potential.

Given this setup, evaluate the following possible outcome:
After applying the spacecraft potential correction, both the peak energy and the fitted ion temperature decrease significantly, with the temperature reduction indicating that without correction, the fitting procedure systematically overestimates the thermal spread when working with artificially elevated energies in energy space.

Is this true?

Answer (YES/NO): NO